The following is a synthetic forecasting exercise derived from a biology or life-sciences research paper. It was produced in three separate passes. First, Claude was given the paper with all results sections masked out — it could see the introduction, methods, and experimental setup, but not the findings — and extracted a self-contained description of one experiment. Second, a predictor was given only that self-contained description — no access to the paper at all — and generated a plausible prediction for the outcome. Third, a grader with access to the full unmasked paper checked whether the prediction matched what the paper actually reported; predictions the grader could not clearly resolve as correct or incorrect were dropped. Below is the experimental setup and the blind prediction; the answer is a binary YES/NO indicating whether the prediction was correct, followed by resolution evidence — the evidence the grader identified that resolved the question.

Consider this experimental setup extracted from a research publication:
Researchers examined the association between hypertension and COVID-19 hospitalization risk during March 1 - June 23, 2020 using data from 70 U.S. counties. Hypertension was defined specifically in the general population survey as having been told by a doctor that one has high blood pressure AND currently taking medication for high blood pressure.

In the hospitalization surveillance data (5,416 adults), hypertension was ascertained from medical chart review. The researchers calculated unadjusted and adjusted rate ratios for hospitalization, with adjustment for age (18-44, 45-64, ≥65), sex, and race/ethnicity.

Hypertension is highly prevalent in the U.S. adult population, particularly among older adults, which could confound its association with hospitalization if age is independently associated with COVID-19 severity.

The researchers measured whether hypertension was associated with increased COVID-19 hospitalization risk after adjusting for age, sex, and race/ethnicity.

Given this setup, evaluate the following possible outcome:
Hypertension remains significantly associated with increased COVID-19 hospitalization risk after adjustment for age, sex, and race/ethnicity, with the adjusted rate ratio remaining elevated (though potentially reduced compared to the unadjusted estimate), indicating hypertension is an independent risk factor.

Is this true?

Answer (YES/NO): YES